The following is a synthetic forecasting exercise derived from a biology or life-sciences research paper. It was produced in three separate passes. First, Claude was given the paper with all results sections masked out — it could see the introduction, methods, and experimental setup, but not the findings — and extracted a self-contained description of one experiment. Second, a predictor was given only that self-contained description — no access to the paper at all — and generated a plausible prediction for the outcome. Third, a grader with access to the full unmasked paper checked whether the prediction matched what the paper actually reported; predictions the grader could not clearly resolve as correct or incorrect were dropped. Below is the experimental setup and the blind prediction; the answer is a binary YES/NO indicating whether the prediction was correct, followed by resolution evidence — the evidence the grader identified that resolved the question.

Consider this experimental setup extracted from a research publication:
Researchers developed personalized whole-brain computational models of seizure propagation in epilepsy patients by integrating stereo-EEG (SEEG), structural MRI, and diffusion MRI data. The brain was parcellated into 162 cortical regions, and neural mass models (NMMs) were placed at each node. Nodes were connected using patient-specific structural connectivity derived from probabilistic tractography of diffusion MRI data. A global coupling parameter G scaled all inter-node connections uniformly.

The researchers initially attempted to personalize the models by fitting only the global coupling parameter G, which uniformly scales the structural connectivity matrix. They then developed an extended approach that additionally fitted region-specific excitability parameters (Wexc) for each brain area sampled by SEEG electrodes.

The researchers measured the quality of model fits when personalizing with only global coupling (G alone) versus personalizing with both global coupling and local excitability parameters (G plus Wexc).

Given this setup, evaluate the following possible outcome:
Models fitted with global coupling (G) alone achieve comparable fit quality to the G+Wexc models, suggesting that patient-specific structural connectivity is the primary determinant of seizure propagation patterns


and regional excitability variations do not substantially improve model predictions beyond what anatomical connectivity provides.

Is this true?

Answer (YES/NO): NO